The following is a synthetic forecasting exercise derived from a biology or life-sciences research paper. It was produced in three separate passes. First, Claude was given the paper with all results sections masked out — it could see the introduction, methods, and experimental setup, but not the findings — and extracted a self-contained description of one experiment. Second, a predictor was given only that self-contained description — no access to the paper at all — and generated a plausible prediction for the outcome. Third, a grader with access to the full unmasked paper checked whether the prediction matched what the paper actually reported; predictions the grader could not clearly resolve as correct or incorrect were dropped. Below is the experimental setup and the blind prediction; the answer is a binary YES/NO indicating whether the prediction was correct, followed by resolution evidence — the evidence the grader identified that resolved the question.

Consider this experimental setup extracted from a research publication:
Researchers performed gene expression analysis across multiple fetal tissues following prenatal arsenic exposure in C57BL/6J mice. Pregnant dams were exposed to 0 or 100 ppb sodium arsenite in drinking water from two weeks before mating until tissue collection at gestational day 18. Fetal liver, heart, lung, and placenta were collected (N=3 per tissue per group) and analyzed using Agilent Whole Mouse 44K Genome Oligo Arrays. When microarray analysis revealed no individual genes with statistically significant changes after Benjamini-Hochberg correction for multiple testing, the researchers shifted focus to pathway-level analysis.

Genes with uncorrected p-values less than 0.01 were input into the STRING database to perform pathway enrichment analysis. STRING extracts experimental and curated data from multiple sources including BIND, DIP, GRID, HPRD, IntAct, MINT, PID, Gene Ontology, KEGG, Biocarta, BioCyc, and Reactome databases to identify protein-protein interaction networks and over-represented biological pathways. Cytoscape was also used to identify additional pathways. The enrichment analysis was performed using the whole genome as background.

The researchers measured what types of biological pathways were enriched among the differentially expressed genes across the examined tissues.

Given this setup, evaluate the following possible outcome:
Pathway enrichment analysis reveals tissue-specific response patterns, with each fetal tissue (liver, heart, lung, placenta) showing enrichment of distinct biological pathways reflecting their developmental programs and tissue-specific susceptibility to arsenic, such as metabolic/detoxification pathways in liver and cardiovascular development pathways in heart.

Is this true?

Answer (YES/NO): NO